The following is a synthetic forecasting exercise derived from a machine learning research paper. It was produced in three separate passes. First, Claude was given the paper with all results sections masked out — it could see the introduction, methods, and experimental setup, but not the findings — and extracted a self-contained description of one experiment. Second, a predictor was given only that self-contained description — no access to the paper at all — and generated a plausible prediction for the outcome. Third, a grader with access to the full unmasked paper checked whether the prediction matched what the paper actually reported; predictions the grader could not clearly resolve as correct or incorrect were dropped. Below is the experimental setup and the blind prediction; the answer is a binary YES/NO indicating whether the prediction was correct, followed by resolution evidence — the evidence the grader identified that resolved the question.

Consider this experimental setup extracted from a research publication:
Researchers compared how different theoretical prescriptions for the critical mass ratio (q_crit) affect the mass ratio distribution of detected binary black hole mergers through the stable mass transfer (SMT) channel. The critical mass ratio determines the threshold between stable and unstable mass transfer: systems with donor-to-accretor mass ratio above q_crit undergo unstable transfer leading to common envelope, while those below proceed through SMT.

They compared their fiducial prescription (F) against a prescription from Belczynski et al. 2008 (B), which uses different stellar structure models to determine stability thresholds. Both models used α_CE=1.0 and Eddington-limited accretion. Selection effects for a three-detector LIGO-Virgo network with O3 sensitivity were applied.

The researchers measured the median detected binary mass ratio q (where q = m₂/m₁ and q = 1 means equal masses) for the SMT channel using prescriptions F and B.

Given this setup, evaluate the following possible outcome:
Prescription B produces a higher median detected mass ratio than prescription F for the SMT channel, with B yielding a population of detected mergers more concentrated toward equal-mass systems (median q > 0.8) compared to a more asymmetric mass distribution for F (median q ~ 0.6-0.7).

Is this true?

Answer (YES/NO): NO